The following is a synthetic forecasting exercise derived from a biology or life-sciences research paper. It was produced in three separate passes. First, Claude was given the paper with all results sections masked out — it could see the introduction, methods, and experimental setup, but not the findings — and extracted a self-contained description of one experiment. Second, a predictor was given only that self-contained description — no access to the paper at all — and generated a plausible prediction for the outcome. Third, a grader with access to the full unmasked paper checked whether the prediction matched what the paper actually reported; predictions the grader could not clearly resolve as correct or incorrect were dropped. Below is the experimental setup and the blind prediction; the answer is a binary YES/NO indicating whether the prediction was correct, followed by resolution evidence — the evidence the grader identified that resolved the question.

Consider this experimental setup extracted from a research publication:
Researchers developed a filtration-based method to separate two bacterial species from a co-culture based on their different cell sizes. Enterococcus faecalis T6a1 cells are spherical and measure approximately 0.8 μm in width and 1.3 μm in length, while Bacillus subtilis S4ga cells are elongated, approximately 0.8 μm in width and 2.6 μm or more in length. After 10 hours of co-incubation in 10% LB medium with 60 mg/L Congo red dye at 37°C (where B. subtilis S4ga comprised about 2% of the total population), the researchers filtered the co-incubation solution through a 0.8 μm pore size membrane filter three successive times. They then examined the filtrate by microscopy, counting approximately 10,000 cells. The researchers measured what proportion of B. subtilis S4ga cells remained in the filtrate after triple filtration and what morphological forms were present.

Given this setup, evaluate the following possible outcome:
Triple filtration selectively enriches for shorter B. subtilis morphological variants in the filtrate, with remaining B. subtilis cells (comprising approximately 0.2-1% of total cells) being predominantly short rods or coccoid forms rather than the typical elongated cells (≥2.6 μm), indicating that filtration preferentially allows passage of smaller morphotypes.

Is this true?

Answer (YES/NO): NO